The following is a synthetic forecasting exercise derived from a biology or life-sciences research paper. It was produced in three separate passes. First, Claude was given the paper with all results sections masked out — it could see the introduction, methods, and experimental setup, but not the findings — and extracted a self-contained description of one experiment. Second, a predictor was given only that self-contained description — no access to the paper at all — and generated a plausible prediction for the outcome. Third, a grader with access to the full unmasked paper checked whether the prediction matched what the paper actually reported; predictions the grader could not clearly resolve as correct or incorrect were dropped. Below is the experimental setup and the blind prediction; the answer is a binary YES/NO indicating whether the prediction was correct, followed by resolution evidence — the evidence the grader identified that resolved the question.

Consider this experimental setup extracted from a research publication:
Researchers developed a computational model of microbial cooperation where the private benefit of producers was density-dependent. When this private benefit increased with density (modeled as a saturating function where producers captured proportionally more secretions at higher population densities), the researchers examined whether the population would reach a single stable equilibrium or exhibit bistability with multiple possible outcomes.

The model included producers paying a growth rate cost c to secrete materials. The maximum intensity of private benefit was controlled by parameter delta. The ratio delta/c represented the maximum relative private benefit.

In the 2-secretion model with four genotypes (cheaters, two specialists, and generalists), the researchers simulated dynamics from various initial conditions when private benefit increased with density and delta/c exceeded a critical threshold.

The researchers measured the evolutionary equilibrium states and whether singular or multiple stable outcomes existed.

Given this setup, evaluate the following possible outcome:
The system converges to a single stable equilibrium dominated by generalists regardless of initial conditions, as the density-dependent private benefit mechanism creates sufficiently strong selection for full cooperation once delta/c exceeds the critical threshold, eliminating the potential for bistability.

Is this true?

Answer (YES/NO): NO